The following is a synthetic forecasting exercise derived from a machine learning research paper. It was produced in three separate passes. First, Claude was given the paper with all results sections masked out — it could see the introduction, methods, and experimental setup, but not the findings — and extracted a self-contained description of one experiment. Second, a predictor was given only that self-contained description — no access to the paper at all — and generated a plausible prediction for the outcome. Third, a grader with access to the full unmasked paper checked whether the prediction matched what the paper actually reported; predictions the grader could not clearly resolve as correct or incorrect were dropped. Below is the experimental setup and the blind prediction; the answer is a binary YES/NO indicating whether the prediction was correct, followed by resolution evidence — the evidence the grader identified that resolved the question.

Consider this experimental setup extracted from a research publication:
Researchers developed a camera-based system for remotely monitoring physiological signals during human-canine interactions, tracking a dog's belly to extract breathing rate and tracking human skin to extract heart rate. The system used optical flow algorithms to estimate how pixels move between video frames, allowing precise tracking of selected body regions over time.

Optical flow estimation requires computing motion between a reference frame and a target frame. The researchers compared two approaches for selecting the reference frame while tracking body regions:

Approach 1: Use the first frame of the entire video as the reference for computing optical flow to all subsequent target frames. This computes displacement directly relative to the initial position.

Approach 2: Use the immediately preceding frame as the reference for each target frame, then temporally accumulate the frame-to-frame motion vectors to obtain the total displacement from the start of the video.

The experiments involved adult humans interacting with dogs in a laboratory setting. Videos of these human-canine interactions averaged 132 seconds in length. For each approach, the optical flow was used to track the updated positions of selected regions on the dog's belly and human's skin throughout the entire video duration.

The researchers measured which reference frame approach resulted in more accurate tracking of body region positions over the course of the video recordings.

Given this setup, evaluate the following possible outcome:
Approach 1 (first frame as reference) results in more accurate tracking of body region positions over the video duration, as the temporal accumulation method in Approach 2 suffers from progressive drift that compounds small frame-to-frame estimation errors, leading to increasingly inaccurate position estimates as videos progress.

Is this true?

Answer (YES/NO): YES